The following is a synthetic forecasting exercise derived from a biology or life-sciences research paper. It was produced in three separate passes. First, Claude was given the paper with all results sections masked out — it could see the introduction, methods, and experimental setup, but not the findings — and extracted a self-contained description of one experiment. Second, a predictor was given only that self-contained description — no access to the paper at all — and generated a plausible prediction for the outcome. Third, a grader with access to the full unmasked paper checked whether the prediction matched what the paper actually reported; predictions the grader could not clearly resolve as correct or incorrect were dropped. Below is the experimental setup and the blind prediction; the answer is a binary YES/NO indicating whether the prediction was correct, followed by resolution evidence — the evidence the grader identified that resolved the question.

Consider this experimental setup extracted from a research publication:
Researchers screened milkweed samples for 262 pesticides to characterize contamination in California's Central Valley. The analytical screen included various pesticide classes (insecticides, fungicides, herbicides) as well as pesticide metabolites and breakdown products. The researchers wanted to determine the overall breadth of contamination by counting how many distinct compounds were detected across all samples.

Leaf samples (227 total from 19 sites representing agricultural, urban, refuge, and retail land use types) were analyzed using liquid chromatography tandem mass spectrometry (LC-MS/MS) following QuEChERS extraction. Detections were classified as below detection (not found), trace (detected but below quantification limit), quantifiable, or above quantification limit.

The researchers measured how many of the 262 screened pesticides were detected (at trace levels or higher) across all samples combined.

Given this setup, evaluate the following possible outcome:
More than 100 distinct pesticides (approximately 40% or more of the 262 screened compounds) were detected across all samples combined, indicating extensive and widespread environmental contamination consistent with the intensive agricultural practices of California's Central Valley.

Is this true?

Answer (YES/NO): NO